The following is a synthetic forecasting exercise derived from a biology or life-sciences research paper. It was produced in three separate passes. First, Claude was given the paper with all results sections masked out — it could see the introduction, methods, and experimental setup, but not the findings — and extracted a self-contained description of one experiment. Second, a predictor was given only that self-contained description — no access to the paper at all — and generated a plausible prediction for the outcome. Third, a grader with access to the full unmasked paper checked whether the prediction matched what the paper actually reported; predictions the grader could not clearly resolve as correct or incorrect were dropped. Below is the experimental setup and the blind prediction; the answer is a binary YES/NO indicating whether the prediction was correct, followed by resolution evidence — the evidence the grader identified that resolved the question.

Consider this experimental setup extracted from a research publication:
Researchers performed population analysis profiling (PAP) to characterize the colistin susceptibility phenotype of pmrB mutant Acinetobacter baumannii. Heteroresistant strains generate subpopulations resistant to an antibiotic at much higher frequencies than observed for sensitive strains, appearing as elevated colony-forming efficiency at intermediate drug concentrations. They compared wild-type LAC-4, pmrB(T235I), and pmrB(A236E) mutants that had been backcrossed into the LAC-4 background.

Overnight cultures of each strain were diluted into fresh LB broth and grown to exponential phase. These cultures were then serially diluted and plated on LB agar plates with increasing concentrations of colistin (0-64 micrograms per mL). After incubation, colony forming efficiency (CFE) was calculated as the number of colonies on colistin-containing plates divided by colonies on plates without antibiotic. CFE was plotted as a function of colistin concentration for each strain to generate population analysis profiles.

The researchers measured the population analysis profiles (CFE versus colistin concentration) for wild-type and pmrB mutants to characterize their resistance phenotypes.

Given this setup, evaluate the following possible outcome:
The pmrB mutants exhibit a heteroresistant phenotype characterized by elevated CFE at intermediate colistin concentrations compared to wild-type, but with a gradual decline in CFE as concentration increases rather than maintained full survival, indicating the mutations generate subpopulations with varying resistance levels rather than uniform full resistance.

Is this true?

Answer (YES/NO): NO